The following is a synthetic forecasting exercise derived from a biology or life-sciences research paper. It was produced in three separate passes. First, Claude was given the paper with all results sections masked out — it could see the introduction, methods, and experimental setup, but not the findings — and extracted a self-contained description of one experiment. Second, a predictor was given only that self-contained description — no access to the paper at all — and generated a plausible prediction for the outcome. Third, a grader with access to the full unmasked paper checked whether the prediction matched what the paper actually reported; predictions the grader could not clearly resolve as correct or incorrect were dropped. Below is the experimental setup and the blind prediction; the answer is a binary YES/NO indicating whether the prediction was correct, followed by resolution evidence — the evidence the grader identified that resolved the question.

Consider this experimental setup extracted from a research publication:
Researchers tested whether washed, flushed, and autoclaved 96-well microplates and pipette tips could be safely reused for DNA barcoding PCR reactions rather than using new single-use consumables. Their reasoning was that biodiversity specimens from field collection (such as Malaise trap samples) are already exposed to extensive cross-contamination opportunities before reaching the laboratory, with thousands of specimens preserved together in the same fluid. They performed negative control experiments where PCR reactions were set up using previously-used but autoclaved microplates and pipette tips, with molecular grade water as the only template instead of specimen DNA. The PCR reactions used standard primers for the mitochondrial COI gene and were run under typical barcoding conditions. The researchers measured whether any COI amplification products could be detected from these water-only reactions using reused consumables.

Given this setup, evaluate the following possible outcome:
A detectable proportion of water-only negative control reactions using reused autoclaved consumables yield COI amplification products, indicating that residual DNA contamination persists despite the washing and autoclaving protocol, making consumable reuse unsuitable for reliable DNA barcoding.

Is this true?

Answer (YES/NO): NO